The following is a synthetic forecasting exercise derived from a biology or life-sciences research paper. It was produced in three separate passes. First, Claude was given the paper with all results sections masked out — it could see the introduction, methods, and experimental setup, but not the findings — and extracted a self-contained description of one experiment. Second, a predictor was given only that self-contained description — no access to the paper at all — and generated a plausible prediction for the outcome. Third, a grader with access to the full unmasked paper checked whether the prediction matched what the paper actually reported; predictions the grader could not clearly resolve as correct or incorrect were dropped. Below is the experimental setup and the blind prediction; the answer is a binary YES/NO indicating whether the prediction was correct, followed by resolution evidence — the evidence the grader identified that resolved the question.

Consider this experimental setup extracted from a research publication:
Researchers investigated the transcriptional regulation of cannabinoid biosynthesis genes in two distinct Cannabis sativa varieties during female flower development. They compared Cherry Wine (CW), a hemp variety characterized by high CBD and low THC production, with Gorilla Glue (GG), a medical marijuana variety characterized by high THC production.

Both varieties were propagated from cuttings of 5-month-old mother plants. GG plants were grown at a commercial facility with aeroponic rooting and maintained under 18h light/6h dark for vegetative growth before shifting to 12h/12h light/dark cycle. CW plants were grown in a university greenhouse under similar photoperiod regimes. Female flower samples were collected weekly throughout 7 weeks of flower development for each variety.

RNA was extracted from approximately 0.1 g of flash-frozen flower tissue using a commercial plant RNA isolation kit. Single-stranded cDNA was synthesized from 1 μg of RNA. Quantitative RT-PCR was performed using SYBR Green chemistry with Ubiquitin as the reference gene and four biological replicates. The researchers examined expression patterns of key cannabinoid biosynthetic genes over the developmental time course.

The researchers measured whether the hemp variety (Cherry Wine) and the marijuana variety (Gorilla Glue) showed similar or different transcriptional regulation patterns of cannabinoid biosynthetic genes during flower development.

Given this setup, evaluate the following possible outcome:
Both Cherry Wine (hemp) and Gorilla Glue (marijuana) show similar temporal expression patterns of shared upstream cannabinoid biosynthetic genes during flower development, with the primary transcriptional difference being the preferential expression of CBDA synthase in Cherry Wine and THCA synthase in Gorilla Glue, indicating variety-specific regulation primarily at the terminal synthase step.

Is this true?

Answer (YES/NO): NO